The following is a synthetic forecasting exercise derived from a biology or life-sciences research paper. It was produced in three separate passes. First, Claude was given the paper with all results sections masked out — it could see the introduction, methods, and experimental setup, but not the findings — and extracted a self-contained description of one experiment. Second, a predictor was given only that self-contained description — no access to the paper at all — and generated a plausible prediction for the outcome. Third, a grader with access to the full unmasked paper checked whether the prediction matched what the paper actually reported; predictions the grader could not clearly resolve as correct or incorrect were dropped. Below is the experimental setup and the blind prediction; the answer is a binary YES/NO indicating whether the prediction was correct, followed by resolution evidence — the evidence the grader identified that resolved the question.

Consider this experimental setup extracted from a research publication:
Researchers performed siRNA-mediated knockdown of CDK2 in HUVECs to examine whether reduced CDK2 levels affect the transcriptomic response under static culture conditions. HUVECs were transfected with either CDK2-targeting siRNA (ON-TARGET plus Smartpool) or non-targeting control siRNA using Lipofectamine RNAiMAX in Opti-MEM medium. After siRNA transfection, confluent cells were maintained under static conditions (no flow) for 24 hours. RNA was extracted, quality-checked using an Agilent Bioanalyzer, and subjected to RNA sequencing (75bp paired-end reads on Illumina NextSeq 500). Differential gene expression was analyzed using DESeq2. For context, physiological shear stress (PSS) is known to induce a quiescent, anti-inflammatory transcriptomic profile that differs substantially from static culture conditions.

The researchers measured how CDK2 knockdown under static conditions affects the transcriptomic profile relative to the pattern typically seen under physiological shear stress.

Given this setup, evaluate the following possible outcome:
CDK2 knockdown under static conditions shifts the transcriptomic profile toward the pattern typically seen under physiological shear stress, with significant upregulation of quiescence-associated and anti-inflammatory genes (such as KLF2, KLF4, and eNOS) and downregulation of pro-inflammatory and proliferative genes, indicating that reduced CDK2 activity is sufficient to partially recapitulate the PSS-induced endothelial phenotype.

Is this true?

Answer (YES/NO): NO